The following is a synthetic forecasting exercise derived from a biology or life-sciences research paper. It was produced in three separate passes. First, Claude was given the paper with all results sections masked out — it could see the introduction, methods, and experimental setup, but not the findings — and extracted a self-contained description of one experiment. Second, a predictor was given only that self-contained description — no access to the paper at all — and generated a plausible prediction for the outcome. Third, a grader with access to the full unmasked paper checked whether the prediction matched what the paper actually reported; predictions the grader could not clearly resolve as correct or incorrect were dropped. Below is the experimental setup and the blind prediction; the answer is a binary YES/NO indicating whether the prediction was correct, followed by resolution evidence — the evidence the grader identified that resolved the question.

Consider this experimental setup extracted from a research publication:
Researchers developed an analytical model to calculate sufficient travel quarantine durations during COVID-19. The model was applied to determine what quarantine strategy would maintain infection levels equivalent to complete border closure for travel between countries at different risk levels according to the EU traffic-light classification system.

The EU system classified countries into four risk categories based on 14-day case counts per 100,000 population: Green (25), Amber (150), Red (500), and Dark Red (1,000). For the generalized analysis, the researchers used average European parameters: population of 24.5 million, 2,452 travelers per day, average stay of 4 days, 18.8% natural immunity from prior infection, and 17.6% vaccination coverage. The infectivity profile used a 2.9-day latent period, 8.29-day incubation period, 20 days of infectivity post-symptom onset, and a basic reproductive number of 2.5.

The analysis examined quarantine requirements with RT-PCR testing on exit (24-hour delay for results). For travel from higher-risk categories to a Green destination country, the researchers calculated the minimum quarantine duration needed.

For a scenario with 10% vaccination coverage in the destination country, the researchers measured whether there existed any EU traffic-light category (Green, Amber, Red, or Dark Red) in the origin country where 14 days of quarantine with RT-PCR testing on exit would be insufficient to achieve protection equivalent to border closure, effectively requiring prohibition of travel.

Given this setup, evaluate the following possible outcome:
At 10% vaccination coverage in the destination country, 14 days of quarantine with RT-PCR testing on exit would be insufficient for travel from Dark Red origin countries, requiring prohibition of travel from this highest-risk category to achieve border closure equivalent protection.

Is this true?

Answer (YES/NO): NO